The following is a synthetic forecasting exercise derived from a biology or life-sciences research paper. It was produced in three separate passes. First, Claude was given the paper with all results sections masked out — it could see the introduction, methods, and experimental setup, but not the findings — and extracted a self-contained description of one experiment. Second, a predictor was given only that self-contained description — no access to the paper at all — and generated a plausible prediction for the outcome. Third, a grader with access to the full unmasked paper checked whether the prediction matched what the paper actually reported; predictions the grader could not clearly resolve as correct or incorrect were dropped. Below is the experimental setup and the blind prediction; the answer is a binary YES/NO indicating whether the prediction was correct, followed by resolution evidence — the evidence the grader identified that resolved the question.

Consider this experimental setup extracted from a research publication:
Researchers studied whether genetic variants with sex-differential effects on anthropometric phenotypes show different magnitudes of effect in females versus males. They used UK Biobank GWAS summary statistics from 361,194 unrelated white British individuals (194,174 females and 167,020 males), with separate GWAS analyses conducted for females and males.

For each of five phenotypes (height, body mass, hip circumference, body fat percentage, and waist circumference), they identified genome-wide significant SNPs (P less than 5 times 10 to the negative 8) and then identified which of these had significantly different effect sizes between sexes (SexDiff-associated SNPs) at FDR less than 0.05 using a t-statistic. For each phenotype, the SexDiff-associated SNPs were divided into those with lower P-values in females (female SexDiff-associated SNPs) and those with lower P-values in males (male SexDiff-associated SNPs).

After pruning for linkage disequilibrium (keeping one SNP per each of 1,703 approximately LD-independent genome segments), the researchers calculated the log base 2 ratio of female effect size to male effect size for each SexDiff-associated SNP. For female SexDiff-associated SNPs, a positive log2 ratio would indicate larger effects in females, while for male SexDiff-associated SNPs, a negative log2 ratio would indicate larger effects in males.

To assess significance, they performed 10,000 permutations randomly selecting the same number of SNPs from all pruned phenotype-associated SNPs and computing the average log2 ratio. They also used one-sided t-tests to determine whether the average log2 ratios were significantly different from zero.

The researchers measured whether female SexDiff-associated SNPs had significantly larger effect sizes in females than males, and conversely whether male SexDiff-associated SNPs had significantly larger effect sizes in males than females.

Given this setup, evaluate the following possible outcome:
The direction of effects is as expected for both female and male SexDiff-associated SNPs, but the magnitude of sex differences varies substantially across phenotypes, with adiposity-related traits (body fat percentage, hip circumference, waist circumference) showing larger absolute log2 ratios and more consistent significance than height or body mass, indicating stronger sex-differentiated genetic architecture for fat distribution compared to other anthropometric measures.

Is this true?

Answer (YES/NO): NO